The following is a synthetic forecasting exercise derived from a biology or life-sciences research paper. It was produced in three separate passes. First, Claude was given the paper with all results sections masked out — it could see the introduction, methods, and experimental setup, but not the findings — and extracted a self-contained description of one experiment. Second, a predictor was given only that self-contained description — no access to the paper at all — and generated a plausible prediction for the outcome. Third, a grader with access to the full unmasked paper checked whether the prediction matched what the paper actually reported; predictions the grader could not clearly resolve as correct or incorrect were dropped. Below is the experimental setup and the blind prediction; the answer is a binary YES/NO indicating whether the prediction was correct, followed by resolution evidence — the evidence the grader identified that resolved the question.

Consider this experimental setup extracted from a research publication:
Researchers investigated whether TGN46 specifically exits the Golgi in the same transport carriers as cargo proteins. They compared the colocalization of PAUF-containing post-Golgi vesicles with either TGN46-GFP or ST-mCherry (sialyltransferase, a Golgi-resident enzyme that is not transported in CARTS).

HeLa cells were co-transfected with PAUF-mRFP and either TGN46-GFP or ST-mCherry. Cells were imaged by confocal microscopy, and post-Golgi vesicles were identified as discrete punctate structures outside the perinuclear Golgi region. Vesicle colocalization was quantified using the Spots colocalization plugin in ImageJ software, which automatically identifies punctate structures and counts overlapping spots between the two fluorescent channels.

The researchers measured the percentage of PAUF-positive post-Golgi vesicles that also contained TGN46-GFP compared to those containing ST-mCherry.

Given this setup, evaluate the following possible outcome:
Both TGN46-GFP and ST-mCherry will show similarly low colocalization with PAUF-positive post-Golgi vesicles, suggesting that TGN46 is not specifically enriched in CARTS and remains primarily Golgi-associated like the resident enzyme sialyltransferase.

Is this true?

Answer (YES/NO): NO